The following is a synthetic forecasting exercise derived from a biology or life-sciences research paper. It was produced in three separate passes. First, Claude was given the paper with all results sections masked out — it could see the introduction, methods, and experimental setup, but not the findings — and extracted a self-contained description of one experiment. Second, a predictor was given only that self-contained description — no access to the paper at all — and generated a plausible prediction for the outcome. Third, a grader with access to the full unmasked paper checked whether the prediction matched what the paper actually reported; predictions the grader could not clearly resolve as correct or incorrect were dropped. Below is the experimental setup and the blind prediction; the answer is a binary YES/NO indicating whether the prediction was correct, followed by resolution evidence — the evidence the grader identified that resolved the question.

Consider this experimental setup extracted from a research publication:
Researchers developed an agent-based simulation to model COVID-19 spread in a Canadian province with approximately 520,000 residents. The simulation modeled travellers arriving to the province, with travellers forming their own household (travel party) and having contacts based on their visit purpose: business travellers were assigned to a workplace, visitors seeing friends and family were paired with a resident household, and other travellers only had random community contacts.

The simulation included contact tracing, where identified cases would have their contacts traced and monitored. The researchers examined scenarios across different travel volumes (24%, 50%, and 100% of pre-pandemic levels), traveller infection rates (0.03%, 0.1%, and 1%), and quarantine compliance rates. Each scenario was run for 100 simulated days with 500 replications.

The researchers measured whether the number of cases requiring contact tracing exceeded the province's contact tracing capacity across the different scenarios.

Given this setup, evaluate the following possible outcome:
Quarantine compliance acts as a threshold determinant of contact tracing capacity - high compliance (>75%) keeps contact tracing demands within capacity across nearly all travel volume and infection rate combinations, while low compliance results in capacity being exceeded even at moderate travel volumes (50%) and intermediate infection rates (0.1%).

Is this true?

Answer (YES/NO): NO